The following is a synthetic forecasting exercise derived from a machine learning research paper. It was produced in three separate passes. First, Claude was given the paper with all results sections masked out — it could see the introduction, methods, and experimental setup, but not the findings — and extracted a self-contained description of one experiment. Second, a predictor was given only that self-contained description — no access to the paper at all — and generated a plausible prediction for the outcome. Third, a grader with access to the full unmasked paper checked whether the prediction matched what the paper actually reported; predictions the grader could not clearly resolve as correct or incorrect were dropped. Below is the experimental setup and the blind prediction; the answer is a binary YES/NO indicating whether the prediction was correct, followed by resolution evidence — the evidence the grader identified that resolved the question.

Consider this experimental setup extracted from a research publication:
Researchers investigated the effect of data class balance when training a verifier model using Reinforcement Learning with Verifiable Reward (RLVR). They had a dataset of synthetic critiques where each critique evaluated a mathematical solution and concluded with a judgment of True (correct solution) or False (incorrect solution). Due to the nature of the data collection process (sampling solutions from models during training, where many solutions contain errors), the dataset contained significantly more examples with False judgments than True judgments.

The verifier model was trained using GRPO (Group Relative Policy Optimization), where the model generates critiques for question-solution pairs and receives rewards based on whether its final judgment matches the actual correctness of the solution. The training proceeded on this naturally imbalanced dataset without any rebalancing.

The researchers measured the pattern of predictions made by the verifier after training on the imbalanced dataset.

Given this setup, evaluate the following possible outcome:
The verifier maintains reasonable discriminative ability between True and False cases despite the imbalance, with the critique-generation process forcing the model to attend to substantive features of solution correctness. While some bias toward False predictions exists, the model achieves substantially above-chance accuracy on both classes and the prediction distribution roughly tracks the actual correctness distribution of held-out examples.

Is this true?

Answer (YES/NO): NO